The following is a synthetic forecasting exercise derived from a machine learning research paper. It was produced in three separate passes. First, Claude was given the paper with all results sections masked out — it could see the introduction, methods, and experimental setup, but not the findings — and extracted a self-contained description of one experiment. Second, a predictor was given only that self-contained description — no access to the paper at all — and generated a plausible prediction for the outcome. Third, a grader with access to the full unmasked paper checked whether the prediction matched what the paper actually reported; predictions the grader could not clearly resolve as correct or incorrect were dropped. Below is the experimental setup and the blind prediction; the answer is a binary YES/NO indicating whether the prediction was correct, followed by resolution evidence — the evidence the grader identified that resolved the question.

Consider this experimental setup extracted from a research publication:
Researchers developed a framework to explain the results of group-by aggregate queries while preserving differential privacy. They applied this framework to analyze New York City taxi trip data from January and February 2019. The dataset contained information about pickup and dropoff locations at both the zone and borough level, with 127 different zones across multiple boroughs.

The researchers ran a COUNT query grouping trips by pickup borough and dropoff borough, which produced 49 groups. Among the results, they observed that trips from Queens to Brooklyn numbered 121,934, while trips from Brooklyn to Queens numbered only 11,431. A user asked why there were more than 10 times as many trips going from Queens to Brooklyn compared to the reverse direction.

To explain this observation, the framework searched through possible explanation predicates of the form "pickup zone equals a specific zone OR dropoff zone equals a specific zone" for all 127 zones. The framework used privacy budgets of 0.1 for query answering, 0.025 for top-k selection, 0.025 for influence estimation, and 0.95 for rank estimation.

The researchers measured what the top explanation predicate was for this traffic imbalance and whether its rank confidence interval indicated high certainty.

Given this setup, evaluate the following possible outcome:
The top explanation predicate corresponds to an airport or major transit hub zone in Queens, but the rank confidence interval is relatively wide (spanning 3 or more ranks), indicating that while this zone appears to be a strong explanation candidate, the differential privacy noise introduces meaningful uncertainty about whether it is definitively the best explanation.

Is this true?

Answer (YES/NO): NO